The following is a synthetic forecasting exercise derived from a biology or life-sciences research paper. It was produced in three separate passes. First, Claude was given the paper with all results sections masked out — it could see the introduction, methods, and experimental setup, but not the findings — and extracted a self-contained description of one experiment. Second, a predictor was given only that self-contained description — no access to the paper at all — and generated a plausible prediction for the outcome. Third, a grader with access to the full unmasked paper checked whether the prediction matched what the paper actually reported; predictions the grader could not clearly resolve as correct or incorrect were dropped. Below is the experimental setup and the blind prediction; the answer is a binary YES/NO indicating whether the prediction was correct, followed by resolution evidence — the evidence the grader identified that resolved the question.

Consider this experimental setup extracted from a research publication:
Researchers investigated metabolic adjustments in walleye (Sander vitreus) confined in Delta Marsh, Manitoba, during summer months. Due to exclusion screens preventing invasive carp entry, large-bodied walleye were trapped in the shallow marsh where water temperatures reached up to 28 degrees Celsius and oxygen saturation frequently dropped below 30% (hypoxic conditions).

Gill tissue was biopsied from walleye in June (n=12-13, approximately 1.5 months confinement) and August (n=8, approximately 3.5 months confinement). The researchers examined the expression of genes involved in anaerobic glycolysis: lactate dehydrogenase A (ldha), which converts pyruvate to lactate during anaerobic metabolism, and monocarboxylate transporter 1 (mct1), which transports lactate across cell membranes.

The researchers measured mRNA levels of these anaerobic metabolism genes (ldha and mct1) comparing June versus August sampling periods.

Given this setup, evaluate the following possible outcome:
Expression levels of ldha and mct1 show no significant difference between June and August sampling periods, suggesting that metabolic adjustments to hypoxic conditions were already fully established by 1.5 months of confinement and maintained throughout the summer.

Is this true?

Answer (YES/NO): NO